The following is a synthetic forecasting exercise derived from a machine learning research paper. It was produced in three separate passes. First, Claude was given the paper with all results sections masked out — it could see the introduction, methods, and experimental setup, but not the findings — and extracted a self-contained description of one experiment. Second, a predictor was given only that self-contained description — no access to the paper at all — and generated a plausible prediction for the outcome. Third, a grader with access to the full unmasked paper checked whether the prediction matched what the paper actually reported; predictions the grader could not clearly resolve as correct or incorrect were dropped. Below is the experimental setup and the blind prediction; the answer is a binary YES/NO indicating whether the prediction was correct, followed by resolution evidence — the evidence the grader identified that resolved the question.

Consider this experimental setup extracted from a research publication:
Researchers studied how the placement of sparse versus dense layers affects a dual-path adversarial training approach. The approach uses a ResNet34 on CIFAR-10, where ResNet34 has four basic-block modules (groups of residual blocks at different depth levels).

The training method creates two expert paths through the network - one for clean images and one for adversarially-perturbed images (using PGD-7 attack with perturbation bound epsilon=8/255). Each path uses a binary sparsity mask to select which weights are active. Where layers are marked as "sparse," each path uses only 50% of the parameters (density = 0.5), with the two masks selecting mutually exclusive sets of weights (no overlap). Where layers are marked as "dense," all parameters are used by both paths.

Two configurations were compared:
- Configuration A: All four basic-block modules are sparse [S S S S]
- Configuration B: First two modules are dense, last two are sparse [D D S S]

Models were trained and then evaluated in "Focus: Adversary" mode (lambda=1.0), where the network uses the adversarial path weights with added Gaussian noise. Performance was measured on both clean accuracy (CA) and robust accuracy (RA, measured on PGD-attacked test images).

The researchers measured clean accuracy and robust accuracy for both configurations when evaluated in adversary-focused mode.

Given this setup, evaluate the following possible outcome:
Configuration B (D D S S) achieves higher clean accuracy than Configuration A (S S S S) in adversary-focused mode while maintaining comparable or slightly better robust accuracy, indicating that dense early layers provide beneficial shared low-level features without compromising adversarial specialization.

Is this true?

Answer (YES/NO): NO